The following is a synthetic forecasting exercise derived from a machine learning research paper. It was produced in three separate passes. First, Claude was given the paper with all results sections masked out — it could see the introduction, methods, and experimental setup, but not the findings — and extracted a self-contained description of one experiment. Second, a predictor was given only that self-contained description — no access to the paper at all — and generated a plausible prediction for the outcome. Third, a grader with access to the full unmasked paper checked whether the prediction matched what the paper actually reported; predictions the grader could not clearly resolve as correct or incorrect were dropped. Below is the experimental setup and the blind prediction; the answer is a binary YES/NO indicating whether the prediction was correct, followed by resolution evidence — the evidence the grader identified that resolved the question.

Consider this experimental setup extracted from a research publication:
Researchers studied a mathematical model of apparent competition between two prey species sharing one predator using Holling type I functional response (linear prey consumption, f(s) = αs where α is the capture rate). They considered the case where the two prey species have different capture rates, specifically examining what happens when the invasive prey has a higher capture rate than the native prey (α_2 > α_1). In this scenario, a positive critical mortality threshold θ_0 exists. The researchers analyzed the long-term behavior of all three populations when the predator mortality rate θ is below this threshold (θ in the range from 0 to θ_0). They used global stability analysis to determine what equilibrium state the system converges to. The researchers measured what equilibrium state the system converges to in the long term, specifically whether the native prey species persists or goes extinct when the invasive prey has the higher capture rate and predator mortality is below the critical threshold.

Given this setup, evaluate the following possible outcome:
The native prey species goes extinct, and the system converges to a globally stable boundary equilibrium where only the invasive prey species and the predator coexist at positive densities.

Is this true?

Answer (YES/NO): NO